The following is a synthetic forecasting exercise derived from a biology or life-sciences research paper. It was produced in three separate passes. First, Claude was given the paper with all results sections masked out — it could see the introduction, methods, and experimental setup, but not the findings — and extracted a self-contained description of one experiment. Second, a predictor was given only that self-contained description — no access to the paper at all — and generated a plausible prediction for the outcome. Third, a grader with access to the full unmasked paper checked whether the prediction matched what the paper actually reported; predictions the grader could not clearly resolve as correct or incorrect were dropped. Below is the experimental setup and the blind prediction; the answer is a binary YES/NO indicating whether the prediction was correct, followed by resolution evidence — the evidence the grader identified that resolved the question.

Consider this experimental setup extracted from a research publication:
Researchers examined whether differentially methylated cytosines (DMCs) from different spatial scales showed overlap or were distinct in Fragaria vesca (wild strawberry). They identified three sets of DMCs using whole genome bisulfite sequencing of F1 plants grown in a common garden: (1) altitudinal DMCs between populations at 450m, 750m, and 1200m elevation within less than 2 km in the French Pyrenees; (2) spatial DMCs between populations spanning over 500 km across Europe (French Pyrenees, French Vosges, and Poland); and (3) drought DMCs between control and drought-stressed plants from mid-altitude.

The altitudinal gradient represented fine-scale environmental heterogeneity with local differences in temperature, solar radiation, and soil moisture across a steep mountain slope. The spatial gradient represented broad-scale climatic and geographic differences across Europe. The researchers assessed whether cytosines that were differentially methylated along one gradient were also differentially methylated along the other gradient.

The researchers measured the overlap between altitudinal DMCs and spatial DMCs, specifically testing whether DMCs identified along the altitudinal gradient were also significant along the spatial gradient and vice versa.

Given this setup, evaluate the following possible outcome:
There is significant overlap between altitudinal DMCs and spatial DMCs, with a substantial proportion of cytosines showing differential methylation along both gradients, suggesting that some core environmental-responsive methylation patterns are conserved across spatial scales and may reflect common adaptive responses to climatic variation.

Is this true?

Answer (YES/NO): NO